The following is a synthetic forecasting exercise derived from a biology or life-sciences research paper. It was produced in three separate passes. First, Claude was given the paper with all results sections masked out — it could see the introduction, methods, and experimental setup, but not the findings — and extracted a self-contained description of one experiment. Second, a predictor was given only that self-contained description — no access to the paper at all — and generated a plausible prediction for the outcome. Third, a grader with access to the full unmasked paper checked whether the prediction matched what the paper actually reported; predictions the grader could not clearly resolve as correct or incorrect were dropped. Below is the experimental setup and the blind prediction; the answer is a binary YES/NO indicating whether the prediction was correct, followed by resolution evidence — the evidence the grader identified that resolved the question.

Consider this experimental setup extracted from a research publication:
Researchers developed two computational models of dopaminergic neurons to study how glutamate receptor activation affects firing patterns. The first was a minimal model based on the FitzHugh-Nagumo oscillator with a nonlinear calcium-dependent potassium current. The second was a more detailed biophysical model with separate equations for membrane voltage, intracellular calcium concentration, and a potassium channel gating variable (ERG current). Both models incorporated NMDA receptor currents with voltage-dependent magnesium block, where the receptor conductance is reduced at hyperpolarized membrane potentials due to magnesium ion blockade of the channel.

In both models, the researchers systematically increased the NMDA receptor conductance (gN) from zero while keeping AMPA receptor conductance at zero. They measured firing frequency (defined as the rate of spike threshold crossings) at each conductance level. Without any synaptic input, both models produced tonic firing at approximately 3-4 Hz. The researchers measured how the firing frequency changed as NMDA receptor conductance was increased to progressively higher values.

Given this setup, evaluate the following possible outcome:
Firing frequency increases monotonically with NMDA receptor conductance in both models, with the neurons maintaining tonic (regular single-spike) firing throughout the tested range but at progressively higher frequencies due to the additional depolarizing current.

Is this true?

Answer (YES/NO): NO